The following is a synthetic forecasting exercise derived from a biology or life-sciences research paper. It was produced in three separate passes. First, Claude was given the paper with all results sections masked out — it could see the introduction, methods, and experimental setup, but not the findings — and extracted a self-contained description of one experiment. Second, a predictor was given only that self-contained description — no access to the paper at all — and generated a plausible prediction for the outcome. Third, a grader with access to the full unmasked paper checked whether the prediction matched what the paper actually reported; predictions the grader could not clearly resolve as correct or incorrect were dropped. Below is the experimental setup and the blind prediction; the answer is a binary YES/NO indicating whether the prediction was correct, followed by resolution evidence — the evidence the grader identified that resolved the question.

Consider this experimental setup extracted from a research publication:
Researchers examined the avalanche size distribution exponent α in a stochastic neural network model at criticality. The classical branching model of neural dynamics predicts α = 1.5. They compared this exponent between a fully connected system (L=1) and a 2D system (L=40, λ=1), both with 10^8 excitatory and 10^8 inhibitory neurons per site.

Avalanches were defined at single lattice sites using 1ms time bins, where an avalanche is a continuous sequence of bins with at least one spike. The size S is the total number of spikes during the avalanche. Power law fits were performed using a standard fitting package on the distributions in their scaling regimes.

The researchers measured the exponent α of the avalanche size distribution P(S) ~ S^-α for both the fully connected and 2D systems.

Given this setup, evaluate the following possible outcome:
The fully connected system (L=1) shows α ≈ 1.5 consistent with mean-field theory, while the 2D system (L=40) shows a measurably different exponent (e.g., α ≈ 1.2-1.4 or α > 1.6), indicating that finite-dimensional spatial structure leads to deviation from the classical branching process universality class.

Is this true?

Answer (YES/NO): YES